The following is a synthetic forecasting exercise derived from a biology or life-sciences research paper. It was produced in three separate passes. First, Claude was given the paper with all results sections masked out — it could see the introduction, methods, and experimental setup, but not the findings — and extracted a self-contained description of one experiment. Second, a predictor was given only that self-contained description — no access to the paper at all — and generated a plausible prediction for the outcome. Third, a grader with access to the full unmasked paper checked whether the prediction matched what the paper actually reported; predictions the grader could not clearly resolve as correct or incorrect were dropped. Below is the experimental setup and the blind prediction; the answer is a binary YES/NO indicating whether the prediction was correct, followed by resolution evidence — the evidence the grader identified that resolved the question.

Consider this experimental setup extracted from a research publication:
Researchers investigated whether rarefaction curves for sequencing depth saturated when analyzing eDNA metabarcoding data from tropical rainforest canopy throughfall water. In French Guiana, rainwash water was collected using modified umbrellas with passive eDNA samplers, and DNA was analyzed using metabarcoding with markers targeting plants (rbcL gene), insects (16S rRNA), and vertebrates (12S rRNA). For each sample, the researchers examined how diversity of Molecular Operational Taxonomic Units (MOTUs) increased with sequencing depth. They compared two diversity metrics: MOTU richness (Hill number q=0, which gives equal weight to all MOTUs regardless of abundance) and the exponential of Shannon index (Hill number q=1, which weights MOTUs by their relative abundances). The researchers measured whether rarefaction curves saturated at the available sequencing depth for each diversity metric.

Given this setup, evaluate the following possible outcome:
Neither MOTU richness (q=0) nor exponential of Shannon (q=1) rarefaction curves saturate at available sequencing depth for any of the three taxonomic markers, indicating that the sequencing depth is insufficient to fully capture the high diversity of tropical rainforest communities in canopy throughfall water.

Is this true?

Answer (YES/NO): NO